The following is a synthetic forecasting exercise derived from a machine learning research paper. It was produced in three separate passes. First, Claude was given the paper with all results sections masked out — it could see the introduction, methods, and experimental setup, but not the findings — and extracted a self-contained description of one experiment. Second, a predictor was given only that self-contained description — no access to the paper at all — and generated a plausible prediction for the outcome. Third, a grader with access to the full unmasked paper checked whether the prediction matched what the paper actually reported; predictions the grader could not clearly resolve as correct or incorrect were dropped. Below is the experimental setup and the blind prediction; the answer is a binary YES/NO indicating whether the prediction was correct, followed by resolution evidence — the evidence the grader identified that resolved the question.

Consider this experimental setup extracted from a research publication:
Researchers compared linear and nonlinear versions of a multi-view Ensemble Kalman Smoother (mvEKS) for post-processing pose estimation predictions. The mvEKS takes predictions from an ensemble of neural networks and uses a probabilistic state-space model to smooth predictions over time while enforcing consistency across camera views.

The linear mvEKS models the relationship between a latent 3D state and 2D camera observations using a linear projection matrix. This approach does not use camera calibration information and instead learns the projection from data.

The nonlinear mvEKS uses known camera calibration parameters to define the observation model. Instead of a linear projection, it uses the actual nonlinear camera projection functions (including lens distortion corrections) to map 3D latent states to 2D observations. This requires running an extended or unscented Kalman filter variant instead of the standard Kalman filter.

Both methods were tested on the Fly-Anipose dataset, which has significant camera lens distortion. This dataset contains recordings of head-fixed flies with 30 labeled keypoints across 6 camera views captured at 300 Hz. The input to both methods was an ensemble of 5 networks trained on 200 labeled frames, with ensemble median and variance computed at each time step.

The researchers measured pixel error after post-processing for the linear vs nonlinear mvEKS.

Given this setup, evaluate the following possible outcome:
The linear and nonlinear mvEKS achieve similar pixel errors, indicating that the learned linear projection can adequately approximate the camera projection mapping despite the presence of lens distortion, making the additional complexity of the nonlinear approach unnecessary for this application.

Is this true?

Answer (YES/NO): NO